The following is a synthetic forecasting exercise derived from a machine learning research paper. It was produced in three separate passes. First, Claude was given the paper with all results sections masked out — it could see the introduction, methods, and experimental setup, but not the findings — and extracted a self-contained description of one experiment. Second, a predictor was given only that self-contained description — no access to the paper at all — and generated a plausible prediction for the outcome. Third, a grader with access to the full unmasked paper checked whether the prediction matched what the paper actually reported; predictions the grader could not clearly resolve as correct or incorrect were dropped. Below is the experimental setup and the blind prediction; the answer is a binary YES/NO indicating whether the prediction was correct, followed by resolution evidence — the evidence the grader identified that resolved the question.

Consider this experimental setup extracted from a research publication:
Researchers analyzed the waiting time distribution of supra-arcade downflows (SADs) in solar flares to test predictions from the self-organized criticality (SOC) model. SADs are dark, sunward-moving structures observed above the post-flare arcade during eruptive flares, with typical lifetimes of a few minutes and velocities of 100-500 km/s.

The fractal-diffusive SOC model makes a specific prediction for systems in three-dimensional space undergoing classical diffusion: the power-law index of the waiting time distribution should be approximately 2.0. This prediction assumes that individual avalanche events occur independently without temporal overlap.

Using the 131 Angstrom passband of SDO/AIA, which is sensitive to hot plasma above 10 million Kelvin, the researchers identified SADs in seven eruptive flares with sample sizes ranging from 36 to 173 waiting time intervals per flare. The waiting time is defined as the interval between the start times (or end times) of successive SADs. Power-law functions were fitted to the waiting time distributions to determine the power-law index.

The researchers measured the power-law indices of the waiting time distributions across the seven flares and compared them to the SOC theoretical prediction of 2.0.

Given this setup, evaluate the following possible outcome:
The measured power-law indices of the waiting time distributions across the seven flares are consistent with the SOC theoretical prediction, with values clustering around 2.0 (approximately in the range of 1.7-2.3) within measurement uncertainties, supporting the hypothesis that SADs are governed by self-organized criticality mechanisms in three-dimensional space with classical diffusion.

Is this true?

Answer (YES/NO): YES